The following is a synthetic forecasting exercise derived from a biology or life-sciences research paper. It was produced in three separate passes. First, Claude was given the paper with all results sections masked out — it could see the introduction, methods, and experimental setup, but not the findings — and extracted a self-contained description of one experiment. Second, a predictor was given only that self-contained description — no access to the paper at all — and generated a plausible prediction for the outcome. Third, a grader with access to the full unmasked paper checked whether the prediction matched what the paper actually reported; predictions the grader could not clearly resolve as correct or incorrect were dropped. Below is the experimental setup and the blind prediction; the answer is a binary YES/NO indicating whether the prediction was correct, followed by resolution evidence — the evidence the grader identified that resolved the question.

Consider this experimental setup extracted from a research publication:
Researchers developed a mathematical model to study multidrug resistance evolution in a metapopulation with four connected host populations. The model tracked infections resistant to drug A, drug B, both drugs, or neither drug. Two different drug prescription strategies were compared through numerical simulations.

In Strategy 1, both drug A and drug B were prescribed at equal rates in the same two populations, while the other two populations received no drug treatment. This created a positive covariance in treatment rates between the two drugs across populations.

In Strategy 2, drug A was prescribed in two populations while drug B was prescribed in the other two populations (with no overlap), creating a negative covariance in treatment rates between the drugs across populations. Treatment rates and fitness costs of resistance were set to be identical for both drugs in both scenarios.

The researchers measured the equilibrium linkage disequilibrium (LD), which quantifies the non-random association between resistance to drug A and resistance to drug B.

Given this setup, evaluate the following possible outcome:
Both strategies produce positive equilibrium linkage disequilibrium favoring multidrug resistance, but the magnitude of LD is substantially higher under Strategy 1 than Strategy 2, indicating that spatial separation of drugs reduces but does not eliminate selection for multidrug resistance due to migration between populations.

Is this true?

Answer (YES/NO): NO